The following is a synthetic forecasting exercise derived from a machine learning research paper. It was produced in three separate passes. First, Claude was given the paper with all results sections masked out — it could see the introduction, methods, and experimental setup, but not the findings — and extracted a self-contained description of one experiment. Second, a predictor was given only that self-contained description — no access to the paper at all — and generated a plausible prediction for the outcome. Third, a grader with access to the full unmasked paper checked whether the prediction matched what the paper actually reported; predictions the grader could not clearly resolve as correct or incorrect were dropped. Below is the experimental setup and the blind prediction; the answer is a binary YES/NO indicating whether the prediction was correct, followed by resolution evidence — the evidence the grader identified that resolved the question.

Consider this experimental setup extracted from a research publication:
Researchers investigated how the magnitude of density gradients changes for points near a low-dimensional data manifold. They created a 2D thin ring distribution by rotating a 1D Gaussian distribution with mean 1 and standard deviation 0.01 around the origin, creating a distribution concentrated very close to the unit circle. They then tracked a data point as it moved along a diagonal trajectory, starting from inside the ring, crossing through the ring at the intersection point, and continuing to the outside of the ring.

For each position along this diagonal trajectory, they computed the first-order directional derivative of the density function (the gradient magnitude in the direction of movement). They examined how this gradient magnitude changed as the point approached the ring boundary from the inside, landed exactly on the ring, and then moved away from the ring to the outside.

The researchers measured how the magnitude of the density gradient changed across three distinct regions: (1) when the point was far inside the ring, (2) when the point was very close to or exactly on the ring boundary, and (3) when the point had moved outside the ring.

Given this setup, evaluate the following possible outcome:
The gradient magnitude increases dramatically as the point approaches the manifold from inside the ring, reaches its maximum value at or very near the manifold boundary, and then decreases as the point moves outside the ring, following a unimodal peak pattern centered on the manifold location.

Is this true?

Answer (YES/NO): NO